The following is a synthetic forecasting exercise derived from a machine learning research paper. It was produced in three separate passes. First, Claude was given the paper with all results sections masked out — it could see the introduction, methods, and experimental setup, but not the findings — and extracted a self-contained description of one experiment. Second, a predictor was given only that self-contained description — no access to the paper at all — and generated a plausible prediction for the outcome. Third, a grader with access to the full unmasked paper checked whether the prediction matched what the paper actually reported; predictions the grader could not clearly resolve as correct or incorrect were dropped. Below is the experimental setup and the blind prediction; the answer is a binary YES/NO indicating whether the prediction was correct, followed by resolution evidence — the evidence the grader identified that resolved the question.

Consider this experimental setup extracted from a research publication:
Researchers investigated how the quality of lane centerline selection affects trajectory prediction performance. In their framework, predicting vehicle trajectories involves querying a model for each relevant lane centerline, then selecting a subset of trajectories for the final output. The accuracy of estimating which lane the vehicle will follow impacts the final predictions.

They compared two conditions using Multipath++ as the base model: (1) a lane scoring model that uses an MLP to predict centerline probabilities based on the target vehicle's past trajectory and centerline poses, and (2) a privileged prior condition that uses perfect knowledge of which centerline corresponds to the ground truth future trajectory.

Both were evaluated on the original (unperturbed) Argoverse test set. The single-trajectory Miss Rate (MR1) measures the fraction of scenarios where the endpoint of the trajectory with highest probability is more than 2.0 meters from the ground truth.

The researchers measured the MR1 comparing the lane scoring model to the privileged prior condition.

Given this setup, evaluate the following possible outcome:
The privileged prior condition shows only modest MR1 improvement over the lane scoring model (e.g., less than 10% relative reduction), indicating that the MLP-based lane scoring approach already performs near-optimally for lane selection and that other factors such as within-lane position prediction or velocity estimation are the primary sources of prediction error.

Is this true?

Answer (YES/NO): YES